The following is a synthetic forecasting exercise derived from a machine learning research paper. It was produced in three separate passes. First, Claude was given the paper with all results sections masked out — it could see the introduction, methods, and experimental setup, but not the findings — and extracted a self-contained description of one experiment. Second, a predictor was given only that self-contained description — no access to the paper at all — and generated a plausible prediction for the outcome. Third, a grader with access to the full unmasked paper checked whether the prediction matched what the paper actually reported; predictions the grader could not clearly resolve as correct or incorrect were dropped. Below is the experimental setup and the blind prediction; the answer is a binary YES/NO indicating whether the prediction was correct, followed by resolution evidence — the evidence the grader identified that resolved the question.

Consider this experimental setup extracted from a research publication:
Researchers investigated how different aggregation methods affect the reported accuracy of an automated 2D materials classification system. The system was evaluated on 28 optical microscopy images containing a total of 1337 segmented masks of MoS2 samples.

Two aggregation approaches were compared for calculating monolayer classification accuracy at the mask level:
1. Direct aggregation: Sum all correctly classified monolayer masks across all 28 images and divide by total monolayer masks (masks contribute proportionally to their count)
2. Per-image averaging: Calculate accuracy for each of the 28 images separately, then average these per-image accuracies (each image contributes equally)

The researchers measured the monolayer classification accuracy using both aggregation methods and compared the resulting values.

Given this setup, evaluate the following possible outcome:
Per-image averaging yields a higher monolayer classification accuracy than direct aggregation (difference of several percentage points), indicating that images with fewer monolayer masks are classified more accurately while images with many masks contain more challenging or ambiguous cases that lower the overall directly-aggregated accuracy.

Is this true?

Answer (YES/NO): NO